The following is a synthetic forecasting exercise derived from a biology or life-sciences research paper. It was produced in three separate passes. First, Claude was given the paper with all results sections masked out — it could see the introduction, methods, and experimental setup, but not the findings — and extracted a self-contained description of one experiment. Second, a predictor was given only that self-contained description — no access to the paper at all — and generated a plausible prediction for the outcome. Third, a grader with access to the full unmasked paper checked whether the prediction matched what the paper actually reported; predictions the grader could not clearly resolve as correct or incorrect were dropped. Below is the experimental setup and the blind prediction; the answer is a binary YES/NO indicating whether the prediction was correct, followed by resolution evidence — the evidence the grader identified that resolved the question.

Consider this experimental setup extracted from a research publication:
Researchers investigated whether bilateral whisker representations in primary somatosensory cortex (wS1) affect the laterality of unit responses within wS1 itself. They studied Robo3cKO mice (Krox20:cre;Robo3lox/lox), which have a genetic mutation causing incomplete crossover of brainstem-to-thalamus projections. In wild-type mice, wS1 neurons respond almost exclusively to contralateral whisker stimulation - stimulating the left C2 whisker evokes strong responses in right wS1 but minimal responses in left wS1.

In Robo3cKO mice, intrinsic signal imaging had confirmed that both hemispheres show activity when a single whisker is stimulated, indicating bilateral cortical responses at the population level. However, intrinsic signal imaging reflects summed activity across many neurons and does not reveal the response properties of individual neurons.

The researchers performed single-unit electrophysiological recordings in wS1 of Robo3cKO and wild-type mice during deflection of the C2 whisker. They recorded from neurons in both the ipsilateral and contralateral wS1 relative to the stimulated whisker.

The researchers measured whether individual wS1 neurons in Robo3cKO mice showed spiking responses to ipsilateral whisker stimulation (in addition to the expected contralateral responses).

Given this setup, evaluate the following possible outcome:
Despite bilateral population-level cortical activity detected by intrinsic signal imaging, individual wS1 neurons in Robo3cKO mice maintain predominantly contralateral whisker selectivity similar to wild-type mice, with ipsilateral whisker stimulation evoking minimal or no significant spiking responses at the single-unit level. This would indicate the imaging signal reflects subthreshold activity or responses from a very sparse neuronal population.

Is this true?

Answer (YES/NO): NO